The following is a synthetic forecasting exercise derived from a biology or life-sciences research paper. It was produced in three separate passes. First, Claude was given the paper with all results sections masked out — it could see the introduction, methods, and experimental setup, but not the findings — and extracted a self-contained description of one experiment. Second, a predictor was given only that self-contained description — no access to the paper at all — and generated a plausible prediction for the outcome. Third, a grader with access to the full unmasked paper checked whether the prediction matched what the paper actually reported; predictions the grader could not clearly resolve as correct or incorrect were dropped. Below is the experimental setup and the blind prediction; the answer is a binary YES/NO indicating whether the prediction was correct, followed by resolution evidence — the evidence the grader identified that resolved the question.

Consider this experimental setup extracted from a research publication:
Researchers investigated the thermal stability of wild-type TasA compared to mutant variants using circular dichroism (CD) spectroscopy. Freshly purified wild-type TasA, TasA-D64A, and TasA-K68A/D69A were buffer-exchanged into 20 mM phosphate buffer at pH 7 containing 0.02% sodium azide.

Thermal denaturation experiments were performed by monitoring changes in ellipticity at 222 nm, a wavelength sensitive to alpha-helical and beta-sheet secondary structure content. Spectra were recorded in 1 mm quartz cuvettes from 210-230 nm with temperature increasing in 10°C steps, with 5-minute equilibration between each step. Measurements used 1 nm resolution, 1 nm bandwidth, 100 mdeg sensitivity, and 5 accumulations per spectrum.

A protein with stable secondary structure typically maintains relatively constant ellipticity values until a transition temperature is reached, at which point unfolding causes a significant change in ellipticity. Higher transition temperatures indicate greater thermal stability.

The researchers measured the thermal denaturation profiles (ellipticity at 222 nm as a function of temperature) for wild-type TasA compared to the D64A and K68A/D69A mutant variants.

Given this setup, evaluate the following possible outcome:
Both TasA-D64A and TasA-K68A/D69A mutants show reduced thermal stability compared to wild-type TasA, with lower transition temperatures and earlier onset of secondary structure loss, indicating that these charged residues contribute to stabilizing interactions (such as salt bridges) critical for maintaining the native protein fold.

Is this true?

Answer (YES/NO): NO